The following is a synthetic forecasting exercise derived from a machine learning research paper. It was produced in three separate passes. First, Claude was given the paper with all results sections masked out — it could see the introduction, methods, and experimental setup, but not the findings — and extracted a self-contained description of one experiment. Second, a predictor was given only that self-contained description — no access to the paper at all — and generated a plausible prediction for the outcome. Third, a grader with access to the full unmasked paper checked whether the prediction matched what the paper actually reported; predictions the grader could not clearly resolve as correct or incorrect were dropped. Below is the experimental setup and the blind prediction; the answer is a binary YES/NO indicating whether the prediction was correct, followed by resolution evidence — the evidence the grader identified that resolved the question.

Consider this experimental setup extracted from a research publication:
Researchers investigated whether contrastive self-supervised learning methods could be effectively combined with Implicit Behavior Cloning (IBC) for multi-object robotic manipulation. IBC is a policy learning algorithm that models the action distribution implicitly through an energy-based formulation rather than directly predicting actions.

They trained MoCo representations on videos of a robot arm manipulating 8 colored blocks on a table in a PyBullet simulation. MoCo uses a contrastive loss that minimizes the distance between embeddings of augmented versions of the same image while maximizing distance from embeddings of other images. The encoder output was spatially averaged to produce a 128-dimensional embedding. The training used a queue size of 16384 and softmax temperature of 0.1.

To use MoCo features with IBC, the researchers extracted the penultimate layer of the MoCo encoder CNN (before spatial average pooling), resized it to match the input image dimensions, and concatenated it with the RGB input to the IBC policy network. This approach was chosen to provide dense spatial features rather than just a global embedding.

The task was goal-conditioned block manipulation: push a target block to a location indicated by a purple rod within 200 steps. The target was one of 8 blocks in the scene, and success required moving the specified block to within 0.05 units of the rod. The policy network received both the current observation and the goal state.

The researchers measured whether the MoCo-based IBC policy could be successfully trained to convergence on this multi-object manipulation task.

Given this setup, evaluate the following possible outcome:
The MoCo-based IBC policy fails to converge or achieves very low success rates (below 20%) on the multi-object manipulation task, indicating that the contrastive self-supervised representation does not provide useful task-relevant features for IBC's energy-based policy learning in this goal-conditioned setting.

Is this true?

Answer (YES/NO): YES